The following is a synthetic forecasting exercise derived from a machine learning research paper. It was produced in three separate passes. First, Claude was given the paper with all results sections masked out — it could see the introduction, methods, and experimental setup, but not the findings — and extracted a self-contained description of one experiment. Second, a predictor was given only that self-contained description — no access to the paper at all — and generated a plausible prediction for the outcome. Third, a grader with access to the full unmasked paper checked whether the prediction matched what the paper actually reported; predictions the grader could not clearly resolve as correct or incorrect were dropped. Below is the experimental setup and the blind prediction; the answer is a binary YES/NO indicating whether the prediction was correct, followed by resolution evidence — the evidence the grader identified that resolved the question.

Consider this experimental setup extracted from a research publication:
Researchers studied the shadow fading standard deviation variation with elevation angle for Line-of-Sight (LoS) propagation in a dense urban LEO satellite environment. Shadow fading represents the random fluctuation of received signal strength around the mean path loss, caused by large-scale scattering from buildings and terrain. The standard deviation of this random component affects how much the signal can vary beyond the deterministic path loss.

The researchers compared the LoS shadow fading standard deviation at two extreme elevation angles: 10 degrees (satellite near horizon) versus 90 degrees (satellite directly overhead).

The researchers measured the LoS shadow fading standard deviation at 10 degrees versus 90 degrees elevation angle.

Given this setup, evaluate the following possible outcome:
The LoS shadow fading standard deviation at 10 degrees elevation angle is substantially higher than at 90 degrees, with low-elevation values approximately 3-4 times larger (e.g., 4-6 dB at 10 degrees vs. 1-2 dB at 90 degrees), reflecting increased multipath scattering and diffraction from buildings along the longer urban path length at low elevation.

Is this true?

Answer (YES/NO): NO